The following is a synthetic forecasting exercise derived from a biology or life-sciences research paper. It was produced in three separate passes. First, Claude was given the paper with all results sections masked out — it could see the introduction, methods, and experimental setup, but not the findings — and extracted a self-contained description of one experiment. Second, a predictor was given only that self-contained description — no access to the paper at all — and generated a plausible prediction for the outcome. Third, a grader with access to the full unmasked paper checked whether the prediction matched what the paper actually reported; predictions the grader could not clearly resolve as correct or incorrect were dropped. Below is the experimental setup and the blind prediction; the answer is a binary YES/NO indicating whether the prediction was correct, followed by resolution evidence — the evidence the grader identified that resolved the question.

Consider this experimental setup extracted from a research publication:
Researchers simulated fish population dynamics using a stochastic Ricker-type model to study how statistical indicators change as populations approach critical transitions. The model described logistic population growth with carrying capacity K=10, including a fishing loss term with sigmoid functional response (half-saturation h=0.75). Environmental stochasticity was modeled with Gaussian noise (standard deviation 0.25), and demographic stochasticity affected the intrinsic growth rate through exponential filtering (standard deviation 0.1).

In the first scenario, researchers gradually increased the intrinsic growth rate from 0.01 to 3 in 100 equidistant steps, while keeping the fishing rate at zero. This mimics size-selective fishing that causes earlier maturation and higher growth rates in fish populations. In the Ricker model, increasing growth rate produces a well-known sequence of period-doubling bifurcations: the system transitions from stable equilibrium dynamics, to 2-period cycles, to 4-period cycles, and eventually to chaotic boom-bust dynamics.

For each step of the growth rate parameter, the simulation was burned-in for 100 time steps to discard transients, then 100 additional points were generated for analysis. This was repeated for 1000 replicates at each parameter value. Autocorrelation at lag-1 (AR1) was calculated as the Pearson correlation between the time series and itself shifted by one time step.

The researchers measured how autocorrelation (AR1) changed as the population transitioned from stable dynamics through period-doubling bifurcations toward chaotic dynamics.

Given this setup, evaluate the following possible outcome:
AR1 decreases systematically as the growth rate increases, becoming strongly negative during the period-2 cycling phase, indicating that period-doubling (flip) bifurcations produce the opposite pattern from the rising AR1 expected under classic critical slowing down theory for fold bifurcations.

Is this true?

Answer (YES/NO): NO